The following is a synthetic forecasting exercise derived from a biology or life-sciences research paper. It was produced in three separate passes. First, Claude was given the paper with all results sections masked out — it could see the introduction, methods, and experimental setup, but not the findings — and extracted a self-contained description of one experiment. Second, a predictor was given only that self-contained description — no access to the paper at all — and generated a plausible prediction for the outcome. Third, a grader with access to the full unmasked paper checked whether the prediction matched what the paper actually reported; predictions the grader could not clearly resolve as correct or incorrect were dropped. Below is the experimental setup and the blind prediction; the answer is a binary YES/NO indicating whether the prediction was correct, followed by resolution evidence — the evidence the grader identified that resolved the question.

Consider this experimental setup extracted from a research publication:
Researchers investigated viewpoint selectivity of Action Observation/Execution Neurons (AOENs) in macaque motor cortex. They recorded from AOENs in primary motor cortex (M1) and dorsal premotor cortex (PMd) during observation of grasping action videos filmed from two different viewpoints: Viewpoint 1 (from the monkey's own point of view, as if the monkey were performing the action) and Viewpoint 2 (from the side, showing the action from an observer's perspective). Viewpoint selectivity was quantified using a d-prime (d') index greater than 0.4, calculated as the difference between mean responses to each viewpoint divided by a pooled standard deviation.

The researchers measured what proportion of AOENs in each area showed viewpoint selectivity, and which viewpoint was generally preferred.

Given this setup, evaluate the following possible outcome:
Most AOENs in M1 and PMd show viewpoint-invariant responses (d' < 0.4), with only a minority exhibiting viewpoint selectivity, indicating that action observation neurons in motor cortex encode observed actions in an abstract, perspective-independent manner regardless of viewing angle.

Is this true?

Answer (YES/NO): NO